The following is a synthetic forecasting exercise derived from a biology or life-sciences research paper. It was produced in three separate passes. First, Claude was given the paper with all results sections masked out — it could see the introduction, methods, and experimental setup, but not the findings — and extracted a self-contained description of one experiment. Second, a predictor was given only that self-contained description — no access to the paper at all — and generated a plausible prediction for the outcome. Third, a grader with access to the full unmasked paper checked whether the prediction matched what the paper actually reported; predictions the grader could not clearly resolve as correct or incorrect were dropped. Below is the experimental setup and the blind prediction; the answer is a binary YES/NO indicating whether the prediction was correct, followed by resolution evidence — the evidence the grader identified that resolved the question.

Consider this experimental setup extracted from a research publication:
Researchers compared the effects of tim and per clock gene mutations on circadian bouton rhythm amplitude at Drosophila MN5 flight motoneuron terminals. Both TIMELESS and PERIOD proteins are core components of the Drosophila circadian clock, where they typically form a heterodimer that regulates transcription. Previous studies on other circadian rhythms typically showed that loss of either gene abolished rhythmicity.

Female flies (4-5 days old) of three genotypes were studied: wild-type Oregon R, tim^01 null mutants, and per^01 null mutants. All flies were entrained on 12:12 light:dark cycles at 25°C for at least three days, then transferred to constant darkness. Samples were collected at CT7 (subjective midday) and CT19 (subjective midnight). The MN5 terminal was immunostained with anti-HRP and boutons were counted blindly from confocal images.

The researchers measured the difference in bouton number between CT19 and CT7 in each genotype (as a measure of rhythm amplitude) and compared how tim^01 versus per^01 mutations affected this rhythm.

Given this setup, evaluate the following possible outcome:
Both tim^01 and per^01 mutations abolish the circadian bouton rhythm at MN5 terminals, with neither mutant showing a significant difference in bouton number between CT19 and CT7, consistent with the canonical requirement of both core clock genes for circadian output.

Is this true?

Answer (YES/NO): NO